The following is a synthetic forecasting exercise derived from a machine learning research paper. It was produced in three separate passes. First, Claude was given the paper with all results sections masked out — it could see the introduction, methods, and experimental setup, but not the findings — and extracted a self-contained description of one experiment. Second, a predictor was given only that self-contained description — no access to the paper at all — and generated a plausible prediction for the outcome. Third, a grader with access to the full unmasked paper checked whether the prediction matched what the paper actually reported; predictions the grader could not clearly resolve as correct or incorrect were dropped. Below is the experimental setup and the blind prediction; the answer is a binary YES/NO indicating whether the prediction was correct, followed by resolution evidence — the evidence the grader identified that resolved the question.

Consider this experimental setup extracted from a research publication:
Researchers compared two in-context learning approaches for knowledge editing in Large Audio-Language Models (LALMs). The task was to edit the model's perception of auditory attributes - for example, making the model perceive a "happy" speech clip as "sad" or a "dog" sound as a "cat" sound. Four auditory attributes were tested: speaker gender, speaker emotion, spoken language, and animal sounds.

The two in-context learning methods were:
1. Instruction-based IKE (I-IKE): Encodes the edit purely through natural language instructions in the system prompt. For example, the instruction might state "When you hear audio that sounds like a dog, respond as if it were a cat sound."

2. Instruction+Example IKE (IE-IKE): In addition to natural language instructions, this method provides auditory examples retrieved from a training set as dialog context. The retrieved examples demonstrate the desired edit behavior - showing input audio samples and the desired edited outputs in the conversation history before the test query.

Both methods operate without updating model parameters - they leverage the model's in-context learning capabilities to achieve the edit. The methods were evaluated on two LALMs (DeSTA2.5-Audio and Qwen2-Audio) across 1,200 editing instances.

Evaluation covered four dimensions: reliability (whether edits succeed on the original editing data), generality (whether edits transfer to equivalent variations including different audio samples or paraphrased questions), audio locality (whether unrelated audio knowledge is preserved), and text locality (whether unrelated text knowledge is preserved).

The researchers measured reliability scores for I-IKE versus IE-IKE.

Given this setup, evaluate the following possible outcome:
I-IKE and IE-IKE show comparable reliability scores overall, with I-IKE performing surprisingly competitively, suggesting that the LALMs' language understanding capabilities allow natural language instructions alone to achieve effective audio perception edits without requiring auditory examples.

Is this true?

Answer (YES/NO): NO